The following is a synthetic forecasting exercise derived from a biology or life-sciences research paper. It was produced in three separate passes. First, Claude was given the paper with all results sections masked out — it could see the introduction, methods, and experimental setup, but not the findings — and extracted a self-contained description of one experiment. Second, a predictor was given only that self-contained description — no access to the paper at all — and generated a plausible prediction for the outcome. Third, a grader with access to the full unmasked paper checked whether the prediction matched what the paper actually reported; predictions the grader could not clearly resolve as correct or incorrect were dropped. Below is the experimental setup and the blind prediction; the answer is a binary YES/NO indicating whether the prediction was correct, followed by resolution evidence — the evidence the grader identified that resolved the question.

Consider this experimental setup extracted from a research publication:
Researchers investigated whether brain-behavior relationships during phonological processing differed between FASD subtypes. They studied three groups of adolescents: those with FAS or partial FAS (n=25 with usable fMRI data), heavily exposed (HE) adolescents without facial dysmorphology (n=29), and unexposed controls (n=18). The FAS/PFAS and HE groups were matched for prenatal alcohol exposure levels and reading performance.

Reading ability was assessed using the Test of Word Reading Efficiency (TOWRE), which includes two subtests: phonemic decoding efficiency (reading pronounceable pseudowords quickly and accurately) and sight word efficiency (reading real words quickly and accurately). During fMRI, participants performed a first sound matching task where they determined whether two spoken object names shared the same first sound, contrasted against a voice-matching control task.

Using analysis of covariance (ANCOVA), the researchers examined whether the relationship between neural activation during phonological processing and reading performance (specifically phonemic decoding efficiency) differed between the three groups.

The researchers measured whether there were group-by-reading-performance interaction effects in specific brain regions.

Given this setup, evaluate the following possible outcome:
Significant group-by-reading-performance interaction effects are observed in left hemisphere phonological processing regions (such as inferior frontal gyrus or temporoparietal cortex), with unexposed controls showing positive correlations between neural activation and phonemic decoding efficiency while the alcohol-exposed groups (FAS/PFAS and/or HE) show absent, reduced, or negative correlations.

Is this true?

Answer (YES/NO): NO